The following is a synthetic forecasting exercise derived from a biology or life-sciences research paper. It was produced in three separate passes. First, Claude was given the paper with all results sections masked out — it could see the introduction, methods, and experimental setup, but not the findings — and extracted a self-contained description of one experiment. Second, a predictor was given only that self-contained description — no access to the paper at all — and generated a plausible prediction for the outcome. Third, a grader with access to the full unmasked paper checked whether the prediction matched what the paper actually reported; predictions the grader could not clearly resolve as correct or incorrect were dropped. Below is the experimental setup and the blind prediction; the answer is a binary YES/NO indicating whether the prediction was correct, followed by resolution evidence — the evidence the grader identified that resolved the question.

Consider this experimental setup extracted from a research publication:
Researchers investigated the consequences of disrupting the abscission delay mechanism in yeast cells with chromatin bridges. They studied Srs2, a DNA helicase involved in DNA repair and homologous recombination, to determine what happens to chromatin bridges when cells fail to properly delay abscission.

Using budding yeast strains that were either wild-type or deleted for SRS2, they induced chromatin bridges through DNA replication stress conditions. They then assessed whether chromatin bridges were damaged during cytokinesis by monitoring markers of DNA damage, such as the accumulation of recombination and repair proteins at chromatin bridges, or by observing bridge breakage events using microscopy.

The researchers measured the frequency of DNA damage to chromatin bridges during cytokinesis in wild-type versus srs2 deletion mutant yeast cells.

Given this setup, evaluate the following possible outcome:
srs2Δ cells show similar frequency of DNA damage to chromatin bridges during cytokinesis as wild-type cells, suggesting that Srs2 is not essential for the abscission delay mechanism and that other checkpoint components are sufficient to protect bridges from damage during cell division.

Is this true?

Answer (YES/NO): NO